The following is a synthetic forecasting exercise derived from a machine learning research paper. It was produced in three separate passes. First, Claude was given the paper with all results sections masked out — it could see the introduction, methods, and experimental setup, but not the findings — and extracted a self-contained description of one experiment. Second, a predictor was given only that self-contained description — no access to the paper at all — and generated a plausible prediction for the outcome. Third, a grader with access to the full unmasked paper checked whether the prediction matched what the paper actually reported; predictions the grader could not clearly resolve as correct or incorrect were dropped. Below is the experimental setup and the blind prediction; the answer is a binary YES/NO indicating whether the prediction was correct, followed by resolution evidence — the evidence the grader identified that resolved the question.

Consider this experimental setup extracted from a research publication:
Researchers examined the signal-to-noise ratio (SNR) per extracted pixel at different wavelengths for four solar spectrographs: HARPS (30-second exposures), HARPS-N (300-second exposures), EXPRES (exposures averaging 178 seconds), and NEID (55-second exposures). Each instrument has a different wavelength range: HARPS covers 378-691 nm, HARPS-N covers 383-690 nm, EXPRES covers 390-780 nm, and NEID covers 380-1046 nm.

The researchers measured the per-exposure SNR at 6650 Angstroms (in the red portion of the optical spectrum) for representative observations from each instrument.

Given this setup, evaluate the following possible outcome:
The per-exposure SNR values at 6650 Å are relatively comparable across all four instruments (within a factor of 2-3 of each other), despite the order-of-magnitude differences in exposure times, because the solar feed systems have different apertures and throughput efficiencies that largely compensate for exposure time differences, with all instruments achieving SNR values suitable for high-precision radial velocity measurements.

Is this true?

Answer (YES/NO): YES